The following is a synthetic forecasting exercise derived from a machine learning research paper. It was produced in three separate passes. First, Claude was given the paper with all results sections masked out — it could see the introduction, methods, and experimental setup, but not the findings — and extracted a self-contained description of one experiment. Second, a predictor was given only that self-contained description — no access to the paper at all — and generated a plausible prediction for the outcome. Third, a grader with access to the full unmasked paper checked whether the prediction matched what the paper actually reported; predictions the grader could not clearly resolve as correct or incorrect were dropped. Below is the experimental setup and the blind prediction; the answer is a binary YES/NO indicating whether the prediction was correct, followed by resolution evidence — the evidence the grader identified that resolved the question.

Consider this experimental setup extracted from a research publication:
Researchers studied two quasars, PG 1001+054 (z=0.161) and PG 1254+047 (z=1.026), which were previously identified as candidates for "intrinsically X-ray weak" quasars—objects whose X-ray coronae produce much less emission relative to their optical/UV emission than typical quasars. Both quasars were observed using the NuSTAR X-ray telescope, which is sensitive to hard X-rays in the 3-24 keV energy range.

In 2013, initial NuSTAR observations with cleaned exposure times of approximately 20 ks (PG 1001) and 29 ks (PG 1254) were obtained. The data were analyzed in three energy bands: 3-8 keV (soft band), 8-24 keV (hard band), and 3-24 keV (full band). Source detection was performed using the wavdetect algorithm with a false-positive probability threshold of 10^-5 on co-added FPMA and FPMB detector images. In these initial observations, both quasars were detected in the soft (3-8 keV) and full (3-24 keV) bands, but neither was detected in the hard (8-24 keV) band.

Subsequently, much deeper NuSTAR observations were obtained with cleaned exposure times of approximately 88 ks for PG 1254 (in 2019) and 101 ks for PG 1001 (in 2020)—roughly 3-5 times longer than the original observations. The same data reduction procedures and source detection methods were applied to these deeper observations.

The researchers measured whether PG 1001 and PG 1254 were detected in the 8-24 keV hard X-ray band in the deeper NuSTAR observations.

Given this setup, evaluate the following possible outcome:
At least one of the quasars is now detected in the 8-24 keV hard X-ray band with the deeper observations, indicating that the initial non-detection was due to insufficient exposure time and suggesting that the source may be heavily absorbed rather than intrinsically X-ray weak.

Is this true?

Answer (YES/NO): YES